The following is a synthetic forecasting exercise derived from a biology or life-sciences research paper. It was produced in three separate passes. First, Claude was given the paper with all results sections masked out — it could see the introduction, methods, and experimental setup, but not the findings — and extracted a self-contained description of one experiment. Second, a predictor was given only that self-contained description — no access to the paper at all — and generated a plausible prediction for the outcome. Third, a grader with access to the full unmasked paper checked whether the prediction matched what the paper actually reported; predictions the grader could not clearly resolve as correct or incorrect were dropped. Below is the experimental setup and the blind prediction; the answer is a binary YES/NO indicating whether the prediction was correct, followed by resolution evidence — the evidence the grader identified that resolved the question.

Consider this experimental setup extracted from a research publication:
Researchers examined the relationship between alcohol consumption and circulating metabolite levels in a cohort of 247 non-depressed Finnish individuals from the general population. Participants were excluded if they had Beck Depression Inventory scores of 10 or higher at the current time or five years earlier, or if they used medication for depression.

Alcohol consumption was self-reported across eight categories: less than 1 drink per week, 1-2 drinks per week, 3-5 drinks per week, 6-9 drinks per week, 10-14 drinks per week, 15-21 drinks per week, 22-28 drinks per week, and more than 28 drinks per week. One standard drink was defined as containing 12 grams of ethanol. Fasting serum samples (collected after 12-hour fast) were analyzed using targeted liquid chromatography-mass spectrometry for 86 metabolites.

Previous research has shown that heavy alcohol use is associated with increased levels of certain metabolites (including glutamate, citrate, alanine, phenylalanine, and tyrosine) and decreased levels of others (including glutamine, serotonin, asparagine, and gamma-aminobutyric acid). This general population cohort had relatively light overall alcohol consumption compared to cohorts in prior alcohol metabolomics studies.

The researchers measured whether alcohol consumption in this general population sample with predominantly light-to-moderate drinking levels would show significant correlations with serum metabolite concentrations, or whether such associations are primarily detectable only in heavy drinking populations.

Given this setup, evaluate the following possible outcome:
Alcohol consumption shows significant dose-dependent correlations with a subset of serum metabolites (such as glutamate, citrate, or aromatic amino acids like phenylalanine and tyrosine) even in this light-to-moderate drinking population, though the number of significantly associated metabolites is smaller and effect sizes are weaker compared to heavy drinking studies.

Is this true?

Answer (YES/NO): NO